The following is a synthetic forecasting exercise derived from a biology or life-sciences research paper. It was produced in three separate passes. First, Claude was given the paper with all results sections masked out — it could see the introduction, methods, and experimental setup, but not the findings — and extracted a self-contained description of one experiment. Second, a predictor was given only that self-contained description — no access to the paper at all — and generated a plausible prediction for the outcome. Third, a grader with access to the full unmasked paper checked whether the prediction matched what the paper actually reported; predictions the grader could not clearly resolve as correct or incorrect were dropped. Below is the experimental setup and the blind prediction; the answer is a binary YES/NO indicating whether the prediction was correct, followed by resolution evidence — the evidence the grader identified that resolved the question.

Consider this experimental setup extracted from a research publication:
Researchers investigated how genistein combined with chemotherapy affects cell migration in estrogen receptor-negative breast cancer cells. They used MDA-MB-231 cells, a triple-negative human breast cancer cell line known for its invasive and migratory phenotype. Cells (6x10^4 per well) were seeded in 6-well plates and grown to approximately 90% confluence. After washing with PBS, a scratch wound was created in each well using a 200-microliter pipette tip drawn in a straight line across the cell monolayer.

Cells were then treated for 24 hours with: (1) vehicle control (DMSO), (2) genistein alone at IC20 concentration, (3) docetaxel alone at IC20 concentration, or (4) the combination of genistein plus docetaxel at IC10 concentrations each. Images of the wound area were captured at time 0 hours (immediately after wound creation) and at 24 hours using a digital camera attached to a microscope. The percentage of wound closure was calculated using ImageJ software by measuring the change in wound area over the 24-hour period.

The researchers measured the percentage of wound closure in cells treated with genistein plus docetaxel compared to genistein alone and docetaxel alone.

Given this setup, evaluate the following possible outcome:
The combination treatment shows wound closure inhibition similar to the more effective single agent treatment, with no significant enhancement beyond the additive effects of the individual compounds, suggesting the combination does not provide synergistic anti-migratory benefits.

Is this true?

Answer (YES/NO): YES